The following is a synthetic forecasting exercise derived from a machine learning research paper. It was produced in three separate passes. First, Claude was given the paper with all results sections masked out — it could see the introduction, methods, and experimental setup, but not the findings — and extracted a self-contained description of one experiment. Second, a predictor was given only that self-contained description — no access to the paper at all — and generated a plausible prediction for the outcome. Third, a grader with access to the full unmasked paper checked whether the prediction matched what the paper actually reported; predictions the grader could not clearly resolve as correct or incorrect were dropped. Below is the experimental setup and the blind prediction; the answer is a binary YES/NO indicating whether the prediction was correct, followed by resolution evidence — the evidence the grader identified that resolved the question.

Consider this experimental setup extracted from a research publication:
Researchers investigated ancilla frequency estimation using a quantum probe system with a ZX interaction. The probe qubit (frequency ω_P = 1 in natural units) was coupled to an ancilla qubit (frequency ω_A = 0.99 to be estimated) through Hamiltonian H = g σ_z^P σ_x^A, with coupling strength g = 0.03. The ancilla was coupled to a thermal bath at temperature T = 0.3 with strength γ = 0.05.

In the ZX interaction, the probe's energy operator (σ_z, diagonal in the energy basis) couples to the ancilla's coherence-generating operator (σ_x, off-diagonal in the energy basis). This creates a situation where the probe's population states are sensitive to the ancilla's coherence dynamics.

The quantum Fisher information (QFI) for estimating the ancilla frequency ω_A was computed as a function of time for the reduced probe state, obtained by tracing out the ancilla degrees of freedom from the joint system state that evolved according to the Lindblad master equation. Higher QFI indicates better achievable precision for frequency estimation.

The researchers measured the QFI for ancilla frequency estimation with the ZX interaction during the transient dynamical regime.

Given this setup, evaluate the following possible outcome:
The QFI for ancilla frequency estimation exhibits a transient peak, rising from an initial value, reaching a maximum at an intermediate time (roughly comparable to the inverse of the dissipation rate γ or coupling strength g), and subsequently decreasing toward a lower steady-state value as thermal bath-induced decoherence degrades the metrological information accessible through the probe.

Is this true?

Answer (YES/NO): NO